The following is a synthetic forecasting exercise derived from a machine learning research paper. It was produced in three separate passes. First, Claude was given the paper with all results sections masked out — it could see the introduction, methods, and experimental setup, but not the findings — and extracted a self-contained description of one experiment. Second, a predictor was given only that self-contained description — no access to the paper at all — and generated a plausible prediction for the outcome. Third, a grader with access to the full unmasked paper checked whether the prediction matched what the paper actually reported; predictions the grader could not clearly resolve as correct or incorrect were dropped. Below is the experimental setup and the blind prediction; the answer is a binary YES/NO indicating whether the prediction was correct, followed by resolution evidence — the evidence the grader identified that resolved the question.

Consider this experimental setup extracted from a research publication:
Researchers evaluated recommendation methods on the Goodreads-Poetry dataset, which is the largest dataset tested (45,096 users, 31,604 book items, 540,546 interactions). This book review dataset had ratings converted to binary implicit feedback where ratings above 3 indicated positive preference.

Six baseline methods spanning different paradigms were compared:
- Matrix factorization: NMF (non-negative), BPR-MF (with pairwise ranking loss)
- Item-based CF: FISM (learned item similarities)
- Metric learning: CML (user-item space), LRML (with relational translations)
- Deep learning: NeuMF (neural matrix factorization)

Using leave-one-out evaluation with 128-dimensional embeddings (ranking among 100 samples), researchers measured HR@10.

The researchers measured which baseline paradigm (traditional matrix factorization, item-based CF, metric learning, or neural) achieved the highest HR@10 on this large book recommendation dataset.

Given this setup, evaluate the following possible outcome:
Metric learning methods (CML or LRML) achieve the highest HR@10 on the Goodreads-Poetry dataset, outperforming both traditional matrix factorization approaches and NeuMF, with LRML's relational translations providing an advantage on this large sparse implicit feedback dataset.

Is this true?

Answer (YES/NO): NO